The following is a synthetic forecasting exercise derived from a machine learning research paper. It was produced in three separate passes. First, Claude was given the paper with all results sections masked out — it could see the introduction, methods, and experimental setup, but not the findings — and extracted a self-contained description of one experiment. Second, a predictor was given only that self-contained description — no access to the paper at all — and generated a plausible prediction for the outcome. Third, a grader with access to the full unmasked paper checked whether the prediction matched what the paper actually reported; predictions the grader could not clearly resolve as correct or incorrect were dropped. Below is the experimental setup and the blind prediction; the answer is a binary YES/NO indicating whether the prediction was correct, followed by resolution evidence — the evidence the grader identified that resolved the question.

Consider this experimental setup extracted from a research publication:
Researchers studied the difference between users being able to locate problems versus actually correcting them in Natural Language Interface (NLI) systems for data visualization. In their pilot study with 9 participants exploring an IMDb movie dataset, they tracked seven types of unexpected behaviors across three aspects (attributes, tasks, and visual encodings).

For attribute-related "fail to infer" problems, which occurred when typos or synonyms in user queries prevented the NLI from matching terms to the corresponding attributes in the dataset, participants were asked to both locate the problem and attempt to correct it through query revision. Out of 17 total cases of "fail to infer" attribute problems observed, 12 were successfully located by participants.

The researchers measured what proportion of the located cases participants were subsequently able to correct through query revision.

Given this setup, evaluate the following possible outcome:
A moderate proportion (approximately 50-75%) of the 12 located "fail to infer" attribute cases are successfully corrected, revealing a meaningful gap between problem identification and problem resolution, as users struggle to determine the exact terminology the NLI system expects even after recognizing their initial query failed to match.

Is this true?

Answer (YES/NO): YES